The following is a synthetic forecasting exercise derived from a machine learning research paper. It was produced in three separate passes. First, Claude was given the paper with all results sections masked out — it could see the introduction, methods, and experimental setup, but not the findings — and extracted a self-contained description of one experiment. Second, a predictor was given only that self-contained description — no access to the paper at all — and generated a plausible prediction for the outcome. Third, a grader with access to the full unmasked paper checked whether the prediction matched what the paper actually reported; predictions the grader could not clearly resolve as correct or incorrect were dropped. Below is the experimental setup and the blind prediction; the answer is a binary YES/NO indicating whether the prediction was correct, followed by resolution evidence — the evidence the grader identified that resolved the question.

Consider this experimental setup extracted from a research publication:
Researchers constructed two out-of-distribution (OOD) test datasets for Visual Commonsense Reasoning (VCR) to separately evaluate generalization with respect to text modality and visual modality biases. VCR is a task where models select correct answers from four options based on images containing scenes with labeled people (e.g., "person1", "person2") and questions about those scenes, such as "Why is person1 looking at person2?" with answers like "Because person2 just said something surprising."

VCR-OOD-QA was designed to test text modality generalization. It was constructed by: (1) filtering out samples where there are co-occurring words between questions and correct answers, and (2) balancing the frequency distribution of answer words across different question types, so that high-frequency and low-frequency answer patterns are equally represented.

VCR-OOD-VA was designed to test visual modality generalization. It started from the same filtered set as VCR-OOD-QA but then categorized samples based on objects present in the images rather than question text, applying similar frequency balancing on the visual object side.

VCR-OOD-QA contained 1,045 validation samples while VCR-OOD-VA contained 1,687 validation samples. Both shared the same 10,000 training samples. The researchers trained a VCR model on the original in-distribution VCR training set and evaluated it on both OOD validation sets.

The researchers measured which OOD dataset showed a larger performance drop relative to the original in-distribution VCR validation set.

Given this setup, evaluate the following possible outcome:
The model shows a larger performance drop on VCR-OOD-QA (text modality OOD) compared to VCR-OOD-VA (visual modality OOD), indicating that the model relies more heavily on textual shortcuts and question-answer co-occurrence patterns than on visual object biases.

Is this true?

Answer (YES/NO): NO